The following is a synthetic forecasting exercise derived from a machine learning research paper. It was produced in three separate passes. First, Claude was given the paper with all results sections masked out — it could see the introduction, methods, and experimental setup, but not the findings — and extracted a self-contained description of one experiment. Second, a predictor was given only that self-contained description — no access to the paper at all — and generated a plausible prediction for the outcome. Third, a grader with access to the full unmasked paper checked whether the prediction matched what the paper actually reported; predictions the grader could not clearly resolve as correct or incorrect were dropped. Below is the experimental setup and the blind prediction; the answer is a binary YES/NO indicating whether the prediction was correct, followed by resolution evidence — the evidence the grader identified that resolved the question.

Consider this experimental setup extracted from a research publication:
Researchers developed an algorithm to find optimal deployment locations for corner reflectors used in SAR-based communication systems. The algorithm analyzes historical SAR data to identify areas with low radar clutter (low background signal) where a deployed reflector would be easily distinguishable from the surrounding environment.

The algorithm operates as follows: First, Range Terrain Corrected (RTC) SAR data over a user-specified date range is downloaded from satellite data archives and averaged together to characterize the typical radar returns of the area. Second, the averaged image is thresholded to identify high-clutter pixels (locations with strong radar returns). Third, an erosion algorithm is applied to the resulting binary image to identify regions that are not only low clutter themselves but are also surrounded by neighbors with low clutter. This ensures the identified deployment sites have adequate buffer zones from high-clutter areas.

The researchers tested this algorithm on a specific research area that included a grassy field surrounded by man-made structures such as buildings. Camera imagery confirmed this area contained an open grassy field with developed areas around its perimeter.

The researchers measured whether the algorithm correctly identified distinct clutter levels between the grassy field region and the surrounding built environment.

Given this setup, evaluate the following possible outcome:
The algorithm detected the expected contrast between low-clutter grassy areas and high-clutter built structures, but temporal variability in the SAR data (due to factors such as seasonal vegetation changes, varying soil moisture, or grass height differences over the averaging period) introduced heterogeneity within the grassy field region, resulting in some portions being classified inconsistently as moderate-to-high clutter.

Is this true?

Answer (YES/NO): NO